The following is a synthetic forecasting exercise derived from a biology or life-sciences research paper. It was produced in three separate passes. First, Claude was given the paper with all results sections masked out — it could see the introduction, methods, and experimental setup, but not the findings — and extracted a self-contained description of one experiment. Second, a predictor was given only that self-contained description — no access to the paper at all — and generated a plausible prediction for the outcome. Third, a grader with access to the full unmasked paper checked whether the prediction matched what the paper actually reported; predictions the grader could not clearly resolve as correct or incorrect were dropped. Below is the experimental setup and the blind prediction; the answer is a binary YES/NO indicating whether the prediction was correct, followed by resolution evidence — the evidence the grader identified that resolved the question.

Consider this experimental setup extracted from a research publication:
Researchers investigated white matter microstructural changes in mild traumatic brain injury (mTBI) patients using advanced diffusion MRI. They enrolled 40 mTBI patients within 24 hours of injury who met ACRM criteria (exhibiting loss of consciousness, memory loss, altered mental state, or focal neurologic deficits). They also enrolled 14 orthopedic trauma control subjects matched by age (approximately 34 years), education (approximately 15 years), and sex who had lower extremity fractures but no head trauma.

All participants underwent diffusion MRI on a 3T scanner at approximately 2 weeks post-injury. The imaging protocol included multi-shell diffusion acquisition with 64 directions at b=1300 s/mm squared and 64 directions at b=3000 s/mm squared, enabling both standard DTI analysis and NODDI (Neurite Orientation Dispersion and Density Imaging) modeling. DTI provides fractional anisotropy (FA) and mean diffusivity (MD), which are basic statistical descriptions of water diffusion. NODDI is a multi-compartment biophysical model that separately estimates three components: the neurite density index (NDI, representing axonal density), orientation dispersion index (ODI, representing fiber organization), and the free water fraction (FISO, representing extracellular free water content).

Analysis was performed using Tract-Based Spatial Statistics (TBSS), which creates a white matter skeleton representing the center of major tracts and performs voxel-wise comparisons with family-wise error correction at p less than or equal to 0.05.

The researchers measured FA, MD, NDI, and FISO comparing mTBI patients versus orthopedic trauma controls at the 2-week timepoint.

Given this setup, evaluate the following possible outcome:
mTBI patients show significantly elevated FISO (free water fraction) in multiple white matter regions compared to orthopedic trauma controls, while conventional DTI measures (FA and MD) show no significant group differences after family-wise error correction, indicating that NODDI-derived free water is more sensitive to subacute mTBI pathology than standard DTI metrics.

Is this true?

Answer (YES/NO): NO